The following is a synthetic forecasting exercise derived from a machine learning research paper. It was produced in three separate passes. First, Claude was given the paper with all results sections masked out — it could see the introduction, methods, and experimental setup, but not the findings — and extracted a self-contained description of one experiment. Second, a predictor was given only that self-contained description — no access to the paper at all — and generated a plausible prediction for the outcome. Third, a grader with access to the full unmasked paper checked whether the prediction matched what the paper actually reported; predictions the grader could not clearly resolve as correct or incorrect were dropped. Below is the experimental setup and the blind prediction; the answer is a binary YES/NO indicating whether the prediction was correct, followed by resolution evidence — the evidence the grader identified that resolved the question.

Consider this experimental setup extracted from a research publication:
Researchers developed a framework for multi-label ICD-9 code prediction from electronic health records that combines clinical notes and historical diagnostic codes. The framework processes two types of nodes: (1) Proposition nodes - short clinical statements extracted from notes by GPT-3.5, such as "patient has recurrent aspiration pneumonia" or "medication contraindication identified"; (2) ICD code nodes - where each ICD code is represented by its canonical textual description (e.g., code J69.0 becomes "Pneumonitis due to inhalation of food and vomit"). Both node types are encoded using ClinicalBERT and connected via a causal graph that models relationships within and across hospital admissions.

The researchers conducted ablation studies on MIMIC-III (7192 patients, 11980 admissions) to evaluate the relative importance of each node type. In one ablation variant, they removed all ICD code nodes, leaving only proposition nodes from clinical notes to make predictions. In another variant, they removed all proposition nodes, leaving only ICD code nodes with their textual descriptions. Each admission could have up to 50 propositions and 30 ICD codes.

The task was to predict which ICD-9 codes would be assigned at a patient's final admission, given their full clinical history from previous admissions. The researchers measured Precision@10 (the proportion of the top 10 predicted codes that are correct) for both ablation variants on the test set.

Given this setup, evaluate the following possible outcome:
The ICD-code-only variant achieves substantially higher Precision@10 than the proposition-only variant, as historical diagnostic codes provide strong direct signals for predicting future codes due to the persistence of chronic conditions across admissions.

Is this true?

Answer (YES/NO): NO